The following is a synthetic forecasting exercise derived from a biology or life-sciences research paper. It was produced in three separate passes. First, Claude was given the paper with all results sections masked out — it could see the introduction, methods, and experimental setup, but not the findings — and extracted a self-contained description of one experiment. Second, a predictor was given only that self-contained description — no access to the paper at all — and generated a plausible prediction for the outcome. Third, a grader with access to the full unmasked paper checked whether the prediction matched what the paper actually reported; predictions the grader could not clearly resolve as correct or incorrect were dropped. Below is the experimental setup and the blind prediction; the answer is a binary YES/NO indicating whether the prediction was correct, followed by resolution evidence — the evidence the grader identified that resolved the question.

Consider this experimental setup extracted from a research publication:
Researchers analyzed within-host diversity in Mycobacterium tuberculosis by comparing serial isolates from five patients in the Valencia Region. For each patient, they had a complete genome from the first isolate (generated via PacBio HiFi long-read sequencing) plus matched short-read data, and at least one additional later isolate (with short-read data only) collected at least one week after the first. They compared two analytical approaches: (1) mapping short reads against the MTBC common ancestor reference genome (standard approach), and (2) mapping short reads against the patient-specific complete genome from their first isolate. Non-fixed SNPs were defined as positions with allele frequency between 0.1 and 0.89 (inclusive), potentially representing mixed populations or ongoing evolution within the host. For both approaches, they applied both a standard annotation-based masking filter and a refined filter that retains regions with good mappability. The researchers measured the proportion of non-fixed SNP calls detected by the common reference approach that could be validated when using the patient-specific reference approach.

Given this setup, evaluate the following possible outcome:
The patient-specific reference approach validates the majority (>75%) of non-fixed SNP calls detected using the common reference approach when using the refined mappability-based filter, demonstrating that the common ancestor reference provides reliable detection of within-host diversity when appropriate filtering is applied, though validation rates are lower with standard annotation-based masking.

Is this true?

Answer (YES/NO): NO